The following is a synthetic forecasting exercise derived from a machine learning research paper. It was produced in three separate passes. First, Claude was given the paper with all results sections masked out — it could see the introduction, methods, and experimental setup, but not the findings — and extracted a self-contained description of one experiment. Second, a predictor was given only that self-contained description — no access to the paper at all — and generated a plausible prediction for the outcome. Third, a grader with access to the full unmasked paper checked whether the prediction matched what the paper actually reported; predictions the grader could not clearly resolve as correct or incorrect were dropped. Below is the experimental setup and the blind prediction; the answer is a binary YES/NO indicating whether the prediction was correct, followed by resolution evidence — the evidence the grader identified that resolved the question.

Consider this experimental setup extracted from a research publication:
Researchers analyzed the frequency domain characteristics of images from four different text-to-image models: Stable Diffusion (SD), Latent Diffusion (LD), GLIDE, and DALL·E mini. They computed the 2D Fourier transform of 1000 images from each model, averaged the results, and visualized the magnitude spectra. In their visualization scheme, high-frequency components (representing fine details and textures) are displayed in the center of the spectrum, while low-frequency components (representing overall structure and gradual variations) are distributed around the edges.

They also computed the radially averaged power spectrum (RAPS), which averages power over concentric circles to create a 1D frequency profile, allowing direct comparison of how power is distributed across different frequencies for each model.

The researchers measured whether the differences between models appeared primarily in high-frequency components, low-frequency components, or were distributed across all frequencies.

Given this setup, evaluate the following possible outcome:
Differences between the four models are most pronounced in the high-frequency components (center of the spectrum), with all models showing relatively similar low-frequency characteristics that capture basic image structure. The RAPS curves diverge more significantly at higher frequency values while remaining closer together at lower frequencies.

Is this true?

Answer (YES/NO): NO